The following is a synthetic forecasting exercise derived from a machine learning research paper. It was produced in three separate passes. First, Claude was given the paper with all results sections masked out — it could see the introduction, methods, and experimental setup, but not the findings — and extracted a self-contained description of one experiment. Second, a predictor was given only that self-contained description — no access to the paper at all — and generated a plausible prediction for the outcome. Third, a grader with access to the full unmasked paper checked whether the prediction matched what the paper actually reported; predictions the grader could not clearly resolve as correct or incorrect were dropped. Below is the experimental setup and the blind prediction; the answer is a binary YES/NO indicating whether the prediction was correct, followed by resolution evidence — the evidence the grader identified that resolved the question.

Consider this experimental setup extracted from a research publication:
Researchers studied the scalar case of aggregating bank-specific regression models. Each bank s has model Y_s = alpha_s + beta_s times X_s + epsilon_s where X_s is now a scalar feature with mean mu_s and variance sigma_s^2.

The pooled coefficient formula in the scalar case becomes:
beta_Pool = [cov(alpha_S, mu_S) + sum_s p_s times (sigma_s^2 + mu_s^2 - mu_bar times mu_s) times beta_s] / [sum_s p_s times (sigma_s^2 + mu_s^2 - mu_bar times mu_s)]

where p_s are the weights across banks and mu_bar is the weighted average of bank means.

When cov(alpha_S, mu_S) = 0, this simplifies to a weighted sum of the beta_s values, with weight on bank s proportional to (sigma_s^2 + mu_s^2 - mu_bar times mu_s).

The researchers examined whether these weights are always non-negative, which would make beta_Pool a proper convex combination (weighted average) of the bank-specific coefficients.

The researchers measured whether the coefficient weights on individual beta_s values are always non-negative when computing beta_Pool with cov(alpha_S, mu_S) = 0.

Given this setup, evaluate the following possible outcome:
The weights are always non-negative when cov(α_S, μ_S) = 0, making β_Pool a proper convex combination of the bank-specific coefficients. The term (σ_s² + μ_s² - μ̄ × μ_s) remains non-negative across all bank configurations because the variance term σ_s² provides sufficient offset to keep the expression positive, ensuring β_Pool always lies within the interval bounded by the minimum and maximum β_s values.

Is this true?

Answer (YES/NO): NO